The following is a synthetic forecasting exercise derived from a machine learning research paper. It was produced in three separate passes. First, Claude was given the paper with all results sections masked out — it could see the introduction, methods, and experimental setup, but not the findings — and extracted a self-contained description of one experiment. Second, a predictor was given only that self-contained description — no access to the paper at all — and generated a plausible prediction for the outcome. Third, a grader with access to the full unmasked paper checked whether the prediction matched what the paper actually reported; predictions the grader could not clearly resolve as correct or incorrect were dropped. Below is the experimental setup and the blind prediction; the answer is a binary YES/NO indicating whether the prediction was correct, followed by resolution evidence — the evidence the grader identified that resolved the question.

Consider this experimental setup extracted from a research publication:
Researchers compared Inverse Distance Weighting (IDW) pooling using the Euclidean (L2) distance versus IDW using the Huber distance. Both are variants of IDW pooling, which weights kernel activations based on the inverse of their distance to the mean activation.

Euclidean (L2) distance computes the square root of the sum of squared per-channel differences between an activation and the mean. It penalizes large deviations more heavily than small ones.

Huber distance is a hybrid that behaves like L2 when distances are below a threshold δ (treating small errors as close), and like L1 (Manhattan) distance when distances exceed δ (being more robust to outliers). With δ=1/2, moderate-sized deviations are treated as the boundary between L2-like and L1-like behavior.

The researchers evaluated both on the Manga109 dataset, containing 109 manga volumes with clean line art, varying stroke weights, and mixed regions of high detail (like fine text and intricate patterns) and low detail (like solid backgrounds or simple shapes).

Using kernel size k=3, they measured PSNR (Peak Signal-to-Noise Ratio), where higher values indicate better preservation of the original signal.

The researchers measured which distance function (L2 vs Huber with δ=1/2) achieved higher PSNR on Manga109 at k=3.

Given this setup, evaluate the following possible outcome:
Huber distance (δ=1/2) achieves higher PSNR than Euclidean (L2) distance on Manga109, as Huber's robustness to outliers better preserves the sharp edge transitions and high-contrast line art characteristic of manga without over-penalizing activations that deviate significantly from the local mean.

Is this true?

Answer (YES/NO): YES